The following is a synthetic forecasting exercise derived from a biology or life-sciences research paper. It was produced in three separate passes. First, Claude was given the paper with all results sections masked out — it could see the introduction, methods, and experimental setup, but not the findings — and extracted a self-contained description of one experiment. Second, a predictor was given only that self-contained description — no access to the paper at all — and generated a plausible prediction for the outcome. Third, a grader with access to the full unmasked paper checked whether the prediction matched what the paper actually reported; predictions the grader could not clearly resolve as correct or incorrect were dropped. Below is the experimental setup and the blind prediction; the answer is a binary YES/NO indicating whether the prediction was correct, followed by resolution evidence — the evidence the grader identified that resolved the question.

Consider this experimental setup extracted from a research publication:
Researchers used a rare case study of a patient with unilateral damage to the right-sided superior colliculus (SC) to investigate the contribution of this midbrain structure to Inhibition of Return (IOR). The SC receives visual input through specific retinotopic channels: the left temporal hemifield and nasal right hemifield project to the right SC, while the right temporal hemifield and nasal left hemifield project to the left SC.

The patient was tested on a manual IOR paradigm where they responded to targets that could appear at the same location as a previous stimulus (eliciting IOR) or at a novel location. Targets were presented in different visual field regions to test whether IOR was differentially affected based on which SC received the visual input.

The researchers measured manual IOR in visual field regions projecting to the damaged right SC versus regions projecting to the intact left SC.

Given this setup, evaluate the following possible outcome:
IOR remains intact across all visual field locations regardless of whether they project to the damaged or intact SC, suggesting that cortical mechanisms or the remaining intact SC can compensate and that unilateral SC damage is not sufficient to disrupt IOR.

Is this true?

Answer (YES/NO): NO